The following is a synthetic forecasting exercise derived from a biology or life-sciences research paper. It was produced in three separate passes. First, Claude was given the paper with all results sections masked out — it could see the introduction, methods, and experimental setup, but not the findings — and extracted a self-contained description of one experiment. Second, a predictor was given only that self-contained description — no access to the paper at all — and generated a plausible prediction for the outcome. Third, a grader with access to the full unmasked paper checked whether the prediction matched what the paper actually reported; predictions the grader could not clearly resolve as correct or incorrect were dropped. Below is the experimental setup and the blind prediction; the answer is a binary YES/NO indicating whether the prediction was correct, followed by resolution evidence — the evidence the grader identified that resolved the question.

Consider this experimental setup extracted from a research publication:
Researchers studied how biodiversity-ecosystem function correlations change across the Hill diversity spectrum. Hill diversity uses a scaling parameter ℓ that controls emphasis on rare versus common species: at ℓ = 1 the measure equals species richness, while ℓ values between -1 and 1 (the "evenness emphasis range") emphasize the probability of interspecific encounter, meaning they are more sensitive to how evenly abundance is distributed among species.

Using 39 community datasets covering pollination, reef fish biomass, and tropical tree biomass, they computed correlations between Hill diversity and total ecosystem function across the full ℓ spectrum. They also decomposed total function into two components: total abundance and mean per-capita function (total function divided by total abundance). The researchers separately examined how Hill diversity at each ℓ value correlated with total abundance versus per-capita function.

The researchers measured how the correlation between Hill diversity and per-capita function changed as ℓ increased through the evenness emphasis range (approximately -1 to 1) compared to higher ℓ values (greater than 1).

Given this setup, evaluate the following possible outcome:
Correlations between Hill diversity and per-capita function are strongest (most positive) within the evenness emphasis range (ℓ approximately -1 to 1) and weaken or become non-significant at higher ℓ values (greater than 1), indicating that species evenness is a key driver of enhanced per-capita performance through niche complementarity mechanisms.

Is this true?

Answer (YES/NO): YES